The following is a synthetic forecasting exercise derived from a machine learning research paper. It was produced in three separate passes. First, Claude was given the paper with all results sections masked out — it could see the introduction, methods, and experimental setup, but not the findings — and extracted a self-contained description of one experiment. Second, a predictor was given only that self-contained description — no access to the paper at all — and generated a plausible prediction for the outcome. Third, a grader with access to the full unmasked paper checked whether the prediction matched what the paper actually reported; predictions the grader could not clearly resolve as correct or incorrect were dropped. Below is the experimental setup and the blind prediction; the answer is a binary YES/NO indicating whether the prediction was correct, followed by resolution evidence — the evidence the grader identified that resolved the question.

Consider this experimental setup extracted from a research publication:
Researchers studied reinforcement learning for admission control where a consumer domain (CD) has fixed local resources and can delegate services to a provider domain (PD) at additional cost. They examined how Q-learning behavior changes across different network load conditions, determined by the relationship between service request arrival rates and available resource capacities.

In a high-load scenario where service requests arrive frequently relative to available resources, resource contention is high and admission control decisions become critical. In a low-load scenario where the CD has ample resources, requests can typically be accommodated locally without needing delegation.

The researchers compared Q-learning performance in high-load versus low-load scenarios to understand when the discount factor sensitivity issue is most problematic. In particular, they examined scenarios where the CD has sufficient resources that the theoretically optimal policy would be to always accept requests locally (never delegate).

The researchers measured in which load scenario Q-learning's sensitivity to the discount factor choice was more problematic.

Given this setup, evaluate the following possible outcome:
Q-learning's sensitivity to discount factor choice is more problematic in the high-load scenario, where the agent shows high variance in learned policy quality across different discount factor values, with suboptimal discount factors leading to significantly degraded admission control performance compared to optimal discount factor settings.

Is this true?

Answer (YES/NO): NO